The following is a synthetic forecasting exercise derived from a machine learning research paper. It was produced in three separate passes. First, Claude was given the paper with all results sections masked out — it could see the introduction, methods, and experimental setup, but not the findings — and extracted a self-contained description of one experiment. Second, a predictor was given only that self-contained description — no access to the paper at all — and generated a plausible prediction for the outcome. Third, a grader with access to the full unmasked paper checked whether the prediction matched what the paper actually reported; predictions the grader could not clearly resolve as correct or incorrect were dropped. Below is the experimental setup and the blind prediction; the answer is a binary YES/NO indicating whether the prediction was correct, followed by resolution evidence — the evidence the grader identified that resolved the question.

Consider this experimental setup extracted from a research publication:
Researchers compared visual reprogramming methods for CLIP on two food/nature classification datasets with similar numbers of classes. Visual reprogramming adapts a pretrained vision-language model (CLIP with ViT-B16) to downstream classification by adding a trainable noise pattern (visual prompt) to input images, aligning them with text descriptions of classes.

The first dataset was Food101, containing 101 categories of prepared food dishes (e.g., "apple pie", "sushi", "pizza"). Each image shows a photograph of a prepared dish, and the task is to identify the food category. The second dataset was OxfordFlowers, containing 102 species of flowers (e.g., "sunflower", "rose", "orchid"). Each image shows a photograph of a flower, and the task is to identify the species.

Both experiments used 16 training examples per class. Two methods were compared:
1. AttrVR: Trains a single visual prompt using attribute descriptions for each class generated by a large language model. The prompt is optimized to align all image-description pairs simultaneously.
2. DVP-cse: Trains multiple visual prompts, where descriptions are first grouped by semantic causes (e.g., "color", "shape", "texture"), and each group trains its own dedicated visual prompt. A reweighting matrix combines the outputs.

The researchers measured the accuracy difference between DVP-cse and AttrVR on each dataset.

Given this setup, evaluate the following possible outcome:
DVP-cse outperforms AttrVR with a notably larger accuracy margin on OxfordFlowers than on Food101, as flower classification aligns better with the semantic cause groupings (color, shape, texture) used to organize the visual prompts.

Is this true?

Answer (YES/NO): YES